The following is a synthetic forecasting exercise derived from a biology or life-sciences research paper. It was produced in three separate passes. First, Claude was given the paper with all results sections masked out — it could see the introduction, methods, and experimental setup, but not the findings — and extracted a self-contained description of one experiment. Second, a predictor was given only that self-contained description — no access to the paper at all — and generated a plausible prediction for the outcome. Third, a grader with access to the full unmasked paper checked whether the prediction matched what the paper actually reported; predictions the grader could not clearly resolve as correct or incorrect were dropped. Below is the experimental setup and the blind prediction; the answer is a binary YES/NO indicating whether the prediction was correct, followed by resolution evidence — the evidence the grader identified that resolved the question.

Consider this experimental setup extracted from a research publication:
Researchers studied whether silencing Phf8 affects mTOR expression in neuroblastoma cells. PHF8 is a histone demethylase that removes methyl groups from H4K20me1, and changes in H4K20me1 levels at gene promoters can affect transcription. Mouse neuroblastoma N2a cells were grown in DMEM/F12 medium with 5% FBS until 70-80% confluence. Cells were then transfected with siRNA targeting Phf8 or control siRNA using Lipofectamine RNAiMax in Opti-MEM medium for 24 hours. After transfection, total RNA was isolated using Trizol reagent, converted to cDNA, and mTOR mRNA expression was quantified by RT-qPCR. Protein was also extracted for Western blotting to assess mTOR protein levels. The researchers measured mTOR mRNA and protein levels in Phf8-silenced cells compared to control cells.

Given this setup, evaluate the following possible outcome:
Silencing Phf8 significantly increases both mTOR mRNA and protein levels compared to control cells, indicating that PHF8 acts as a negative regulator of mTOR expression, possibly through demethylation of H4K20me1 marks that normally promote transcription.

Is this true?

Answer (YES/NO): NO